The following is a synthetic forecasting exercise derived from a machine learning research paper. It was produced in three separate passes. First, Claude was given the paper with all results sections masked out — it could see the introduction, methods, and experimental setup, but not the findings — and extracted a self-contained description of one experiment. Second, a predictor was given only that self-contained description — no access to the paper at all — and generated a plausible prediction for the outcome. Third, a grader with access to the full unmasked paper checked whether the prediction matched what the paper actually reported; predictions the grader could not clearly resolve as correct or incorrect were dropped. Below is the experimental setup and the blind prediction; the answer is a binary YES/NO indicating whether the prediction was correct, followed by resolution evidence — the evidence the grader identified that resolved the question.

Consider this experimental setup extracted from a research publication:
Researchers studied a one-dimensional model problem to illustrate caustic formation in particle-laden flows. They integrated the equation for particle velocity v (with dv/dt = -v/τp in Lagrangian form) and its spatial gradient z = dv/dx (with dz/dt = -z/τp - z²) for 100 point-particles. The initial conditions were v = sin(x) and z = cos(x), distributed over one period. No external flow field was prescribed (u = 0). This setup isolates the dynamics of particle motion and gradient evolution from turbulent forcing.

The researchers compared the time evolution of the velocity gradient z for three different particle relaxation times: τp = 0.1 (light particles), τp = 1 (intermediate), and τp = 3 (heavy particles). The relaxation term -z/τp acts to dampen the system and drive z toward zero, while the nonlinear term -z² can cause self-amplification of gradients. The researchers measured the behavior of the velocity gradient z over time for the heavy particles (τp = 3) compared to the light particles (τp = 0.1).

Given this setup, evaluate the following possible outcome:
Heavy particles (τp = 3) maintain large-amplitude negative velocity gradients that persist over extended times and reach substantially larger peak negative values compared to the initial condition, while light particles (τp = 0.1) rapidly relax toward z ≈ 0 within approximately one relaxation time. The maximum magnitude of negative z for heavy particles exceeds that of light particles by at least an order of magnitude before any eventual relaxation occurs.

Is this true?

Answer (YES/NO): NO